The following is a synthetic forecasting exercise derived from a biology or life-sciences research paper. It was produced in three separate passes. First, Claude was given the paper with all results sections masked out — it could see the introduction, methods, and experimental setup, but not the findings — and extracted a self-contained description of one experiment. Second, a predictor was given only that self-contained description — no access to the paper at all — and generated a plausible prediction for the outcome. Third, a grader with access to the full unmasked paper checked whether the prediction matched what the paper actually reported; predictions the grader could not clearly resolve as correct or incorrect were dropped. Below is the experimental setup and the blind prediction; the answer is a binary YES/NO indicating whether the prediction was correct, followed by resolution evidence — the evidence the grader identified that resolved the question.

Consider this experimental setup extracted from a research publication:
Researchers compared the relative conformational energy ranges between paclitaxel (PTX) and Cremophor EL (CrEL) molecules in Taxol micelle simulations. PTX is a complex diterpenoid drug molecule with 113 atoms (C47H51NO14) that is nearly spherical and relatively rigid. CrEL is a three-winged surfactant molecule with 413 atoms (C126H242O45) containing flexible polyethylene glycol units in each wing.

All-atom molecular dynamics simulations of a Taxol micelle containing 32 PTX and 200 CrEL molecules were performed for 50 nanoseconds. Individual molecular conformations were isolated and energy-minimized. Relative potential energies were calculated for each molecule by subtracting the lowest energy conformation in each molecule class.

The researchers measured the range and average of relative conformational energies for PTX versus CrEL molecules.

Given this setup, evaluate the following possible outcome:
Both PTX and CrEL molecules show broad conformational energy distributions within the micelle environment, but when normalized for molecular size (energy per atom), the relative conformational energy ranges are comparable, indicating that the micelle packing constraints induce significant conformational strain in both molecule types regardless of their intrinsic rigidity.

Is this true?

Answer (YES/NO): NO